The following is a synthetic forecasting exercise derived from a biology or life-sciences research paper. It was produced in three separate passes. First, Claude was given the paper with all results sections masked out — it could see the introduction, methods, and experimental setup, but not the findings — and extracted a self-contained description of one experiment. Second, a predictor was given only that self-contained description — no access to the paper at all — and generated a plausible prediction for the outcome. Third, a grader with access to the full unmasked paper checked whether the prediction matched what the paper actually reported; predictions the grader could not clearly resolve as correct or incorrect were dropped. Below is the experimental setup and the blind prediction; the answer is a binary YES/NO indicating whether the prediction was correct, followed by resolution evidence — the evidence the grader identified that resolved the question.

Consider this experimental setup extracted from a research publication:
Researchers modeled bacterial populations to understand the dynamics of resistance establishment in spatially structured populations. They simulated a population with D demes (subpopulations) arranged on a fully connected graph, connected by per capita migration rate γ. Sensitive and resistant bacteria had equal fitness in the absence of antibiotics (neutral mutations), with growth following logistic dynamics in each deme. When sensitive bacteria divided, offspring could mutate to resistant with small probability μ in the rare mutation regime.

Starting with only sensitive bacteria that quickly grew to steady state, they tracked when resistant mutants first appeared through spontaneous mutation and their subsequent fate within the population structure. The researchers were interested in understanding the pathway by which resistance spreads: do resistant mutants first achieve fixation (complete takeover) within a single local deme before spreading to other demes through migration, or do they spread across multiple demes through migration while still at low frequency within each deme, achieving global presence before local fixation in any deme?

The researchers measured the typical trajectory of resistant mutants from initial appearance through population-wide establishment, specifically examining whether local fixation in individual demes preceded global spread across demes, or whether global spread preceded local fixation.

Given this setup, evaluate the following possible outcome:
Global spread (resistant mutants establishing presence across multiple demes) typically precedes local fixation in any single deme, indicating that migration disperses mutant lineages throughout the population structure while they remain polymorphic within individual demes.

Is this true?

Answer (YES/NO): NO